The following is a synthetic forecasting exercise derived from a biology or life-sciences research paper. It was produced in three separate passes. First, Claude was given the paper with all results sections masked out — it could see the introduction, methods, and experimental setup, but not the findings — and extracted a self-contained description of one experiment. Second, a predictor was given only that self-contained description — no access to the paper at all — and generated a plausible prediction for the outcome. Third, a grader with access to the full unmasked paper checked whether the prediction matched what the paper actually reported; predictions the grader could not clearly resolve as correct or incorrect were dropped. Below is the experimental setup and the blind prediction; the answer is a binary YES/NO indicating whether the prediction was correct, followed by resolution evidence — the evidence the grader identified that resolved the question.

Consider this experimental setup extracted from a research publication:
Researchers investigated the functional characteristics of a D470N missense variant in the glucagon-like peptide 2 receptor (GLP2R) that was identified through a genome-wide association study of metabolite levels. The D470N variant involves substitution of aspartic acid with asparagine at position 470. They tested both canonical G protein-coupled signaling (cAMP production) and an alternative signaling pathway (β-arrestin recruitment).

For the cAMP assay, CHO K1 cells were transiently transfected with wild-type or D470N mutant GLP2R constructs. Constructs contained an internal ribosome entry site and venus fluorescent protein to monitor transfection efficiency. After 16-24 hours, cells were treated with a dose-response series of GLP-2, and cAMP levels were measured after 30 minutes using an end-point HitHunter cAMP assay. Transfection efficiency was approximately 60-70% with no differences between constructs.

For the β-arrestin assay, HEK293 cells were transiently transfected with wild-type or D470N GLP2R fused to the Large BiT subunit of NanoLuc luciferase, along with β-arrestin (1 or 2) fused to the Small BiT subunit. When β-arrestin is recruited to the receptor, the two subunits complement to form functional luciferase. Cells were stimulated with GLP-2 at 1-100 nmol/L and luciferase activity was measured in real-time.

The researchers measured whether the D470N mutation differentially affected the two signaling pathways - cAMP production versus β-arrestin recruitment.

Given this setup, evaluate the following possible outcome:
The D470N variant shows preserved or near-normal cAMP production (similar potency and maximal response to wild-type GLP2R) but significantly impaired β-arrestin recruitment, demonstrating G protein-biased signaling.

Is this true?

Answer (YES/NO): YES